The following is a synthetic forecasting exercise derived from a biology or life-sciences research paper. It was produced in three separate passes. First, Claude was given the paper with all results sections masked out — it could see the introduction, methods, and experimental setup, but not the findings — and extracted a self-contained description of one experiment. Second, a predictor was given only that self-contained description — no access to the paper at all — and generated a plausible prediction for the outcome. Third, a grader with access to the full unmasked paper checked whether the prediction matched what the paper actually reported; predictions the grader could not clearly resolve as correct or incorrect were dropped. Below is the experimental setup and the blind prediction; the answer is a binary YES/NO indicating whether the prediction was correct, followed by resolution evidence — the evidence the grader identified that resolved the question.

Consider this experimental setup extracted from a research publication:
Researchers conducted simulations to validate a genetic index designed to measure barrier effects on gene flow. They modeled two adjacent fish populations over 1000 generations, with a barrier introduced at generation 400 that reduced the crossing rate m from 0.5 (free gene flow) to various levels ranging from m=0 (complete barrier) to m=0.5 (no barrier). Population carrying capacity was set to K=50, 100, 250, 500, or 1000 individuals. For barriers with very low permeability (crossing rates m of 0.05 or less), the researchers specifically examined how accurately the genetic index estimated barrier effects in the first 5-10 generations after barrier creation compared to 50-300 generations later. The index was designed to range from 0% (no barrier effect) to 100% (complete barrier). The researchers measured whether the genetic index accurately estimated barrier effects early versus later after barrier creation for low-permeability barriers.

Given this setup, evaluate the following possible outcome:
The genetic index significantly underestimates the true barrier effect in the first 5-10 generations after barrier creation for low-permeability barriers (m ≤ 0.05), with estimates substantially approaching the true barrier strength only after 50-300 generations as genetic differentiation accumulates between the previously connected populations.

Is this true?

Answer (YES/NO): NO